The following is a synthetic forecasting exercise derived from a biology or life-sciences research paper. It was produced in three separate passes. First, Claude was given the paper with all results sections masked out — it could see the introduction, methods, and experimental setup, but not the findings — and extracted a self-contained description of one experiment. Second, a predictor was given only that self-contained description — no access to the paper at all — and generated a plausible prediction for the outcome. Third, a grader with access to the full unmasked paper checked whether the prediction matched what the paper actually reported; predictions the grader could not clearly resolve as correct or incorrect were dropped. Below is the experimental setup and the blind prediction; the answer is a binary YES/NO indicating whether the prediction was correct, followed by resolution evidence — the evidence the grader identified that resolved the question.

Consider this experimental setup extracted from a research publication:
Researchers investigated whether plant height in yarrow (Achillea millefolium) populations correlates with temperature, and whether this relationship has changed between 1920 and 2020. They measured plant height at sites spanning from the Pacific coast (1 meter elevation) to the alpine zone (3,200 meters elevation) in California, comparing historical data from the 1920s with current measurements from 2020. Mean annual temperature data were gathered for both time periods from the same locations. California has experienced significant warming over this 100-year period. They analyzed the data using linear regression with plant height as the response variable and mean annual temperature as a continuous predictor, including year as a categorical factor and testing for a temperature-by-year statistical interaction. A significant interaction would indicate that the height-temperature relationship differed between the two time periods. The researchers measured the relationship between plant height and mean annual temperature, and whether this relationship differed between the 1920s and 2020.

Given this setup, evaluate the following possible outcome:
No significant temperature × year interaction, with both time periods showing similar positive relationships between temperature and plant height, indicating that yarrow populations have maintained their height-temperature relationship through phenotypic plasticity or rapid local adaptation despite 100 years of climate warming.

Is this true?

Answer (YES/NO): NO